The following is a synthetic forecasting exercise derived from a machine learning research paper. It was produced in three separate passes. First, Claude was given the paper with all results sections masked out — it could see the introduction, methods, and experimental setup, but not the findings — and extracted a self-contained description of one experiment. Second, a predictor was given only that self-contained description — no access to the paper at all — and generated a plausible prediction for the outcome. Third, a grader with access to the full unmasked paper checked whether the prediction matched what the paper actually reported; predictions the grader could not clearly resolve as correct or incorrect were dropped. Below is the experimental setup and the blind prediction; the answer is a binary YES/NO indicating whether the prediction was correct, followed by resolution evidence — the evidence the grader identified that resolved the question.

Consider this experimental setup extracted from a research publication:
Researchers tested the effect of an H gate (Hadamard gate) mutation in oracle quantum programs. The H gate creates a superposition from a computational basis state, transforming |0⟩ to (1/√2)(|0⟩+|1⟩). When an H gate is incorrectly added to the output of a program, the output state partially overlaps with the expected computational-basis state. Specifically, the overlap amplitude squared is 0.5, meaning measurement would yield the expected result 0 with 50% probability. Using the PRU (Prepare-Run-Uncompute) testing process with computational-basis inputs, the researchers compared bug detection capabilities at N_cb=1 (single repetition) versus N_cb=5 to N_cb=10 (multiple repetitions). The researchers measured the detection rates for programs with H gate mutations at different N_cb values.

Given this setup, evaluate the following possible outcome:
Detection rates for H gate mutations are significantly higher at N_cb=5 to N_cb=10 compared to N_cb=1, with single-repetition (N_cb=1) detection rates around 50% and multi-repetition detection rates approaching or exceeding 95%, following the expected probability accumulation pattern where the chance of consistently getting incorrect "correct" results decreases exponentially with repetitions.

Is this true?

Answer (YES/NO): NO